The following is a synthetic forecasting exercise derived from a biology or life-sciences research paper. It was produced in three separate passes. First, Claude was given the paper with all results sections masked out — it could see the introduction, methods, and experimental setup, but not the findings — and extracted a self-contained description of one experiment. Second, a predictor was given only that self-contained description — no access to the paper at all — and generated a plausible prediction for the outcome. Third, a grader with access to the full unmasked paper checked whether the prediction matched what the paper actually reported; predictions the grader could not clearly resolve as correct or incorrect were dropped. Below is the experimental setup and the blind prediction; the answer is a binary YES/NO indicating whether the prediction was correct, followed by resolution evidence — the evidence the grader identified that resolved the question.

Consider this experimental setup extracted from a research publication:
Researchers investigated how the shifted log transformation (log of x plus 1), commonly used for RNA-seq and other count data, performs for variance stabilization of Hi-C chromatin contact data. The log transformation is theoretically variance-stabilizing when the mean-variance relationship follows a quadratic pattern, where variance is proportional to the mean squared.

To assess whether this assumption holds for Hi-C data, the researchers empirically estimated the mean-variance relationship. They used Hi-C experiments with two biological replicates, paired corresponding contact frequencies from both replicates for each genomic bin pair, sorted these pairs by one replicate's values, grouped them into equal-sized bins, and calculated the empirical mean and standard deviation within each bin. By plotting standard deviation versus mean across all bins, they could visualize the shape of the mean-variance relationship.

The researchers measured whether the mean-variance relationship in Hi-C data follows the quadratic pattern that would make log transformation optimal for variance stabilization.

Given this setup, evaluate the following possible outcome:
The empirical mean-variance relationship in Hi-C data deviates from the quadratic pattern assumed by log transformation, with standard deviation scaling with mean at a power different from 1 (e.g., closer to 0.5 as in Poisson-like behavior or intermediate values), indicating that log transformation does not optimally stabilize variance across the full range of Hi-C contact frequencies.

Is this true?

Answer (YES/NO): YES